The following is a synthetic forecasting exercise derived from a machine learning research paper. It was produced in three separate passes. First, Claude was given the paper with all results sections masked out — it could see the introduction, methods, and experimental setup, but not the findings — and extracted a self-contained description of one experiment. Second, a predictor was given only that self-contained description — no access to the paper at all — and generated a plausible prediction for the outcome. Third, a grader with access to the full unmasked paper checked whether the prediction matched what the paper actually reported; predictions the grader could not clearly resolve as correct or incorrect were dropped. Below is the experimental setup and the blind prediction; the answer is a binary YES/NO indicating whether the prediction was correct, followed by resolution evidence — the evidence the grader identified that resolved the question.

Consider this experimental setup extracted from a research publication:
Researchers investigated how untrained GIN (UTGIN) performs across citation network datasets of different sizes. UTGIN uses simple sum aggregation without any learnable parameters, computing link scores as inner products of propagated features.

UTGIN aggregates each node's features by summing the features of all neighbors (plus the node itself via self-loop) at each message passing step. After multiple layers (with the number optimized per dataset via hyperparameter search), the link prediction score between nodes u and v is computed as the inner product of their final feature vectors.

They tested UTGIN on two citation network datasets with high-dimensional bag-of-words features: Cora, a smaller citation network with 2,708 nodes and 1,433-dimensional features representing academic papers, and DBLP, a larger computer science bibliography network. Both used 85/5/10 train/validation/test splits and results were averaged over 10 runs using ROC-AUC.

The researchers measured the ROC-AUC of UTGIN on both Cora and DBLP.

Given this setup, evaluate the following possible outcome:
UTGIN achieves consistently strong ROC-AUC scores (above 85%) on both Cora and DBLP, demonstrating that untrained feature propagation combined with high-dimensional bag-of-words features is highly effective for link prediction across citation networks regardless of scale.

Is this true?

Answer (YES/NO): YES